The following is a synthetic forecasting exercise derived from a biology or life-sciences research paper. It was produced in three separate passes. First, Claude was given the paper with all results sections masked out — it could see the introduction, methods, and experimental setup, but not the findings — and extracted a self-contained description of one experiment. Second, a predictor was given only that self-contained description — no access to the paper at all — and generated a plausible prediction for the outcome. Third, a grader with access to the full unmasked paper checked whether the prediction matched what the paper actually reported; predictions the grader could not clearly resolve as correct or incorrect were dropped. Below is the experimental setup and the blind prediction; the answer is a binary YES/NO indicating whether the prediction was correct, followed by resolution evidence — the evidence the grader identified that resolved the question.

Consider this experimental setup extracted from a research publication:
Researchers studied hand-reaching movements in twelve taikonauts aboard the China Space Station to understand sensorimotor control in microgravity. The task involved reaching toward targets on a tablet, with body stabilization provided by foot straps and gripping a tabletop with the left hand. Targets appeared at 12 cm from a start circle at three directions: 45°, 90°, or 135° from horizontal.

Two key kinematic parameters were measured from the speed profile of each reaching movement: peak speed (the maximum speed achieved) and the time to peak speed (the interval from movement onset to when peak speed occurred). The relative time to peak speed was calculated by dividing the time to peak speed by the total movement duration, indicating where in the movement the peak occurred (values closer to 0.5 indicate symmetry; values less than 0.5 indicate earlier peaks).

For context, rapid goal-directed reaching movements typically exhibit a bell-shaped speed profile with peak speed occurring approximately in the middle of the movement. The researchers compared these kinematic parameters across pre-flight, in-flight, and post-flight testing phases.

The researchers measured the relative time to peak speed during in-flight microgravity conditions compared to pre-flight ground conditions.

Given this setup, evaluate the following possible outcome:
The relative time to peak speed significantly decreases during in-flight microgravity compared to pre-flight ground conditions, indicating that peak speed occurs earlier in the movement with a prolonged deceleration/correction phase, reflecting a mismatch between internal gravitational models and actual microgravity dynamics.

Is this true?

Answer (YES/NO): YES